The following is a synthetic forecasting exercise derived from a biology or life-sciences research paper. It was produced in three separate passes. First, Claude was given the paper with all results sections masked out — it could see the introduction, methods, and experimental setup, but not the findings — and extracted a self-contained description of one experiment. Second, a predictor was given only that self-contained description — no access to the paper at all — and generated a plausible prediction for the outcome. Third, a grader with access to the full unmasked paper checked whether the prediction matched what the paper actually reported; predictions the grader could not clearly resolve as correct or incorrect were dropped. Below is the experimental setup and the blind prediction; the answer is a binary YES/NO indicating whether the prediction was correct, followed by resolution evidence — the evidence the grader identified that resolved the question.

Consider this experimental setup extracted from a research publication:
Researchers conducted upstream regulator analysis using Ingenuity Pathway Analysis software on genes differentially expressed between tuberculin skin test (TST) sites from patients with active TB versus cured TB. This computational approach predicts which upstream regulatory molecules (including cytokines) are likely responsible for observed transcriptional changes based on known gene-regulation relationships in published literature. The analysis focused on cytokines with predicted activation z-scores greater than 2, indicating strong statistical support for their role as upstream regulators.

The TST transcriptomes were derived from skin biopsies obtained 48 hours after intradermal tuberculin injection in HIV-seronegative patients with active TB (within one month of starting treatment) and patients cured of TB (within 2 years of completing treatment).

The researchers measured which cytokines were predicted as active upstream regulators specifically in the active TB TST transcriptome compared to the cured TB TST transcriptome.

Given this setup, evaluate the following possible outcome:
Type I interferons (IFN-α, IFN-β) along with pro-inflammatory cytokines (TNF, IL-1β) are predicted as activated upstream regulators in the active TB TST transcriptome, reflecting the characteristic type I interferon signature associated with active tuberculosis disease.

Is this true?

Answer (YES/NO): NO